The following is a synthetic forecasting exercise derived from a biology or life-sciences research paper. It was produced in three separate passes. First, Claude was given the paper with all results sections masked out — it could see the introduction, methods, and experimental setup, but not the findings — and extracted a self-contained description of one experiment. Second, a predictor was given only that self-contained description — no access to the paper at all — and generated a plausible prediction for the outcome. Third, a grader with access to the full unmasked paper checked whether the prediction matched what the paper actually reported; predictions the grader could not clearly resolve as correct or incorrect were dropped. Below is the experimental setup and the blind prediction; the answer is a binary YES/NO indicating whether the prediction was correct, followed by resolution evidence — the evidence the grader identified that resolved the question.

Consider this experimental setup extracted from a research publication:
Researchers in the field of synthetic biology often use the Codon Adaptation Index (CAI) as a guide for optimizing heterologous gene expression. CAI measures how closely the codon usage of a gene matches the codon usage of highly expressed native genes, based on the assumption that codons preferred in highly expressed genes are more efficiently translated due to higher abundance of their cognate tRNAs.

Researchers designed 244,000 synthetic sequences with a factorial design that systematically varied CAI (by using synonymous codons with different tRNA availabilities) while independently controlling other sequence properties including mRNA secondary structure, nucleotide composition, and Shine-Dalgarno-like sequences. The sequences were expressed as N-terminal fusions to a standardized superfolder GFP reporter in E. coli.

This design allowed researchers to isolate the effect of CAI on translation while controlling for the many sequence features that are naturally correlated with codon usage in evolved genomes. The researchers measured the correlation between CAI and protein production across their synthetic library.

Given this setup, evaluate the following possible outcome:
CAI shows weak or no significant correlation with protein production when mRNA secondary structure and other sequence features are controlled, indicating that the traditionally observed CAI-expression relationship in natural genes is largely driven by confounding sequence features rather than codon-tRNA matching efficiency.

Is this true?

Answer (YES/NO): NO